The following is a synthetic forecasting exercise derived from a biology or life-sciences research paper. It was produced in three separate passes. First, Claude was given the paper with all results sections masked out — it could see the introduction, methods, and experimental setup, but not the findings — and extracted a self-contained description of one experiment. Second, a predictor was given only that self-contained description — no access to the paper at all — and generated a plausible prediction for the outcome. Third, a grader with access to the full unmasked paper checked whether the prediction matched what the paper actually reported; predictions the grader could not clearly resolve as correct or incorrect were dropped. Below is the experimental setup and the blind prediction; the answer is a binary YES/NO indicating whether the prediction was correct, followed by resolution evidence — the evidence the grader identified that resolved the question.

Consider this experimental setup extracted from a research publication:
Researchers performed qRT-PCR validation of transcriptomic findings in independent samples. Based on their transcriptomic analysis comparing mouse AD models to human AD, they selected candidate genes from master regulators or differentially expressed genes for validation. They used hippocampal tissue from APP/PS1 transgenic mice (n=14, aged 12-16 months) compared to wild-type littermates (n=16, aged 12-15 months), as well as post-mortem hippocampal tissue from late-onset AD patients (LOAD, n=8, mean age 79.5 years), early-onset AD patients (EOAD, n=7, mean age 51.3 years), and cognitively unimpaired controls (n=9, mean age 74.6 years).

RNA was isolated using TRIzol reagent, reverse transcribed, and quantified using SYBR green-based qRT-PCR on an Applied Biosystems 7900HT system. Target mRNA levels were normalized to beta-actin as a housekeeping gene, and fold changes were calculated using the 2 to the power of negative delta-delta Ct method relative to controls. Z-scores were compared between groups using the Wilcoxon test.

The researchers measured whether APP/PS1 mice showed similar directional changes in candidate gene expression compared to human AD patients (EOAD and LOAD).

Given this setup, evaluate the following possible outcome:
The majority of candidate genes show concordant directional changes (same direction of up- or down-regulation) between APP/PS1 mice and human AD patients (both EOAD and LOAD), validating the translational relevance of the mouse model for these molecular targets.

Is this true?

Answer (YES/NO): NO